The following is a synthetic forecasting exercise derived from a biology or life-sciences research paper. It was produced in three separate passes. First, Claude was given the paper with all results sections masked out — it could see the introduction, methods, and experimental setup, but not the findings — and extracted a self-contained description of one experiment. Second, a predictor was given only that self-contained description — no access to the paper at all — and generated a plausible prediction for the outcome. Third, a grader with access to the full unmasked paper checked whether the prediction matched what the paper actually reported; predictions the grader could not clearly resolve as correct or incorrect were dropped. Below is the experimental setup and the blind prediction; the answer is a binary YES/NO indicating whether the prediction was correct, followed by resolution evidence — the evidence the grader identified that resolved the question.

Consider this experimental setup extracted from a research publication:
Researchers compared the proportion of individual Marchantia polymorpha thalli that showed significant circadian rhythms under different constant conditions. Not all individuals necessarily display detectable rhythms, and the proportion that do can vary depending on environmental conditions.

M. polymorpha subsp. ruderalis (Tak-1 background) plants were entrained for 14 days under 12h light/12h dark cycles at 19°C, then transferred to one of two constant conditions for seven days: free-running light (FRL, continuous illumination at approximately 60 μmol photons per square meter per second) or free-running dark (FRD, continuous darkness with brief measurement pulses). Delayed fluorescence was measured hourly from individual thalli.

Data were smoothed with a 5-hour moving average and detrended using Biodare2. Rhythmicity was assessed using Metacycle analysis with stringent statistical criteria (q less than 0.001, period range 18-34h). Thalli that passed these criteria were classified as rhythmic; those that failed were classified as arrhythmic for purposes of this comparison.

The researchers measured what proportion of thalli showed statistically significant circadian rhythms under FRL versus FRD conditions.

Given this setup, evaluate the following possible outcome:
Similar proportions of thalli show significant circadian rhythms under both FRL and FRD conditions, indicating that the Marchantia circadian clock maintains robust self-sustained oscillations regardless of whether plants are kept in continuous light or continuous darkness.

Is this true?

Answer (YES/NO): NO